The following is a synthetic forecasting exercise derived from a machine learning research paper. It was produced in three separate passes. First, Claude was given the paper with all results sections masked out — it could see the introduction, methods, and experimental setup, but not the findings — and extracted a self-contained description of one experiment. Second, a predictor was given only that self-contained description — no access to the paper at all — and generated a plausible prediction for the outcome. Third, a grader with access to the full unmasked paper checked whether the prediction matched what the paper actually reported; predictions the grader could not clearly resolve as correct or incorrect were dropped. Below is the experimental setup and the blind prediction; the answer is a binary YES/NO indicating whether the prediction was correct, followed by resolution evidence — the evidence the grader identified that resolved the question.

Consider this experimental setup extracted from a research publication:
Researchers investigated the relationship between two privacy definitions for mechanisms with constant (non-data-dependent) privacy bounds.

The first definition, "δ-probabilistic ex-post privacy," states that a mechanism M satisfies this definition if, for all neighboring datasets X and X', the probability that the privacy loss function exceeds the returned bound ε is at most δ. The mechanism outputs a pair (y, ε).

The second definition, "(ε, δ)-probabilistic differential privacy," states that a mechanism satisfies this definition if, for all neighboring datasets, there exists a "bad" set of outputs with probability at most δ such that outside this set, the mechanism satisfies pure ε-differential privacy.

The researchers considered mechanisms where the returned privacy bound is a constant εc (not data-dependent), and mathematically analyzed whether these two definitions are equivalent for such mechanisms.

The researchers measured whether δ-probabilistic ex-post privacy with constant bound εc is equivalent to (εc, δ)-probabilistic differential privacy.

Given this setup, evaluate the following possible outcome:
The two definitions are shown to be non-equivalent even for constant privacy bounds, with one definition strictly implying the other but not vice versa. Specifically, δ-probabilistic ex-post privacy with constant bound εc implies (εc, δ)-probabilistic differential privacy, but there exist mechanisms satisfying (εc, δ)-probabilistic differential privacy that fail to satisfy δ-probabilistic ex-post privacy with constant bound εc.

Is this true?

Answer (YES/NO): NO